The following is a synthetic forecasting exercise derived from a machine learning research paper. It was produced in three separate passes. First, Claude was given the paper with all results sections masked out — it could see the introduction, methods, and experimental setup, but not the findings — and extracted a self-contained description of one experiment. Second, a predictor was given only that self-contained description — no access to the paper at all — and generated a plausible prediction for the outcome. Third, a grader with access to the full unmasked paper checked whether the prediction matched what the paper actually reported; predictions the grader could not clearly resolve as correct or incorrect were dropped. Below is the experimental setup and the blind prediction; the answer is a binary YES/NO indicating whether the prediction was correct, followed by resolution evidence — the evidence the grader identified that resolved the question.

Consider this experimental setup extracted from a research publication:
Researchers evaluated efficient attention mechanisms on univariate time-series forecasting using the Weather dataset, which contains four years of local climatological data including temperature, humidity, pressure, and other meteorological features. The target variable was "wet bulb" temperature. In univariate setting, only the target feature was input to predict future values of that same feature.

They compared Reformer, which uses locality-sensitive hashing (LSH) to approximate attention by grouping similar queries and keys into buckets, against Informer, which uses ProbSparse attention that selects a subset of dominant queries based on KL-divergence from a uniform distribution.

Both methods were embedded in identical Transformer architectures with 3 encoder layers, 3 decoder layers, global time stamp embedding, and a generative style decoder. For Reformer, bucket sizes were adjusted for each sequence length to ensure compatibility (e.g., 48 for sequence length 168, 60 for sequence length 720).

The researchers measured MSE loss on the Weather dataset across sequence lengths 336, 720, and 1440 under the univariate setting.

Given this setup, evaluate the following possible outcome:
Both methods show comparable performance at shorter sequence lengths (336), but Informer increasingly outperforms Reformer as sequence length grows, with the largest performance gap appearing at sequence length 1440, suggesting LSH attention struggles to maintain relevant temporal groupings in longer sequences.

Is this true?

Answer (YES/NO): NO